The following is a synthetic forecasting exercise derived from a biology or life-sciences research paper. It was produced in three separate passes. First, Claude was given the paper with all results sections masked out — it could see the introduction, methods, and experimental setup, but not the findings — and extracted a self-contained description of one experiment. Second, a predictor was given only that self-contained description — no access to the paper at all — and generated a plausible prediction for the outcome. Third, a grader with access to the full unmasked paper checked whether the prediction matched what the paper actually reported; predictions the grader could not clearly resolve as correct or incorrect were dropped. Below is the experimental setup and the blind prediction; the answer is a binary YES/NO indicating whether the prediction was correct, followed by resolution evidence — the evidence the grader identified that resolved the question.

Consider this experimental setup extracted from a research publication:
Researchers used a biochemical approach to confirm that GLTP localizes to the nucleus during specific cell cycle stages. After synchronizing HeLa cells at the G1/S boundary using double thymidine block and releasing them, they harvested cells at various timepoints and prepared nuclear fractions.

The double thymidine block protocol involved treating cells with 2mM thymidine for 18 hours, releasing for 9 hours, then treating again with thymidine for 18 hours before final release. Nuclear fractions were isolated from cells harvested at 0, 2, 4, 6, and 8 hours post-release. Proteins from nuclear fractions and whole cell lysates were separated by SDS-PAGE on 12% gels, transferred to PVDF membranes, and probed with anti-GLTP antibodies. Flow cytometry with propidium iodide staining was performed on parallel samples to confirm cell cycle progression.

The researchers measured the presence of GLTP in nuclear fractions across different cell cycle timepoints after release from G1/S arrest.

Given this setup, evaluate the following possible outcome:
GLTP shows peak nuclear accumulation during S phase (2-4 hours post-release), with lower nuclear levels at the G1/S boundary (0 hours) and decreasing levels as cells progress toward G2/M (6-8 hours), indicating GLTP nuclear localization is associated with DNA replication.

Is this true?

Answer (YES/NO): YES